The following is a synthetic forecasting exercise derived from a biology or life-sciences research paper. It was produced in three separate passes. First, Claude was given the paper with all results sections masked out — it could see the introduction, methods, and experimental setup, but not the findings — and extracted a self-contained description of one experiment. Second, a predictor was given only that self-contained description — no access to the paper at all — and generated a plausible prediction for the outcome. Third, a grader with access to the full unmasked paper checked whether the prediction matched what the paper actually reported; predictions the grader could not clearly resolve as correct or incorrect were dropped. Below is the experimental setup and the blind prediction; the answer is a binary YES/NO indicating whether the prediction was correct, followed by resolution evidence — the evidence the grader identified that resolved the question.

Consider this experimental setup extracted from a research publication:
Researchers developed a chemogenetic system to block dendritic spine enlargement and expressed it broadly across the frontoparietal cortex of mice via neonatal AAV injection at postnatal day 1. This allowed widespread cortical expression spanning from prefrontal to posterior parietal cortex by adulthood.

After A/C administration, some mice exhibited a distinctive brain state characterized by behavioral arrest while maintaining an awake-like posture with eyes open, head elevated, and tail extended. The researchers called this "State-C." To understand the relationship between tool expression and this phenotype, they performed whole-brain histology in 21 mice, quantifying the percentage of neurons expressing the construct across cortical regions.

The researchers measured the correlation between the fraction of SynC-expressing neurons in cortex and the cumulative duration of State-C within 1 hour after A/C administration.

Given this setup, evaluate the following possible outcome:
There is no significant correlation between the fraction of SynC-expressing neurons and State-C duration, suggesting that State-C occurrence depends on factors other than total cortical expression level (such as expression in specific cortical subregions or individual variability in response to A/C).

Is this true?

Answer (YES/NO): NO